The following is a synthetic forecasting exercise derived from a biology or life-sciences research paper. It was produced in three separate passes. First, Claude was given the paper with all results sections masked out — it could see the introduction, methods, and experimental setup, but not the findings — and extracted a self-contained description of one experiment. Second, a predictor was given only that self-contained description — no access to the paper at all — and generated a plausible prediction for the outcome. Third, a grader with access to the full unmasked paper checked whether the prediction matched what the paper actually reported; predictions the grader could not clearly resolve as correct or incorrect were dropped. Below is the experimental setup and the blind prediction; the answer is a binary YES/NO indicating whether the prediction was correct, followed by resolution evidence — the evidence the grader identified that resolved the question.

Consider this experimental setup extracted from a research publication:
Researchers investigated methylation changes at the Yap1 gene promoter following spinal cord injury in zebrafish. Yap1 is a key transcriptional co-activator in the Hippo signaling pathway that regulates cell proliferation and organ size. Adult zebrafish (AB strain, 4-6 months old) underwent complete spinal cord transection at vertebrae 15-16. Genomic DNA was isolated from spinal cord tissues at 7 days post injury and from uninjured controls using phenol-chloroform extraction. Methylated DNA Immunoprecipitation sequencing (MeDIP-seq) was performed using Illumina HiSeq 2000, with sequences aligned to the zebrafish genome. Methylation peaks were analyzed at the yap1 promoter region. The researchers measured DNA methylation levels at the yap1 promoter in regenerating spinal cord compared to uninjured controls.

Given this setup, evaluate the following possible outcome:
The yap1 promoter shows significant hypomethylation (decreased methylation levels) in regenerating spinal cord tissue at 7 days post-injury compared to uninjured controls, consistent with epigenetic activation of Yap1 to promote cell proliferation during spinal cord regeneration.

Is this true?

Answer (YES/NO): YES